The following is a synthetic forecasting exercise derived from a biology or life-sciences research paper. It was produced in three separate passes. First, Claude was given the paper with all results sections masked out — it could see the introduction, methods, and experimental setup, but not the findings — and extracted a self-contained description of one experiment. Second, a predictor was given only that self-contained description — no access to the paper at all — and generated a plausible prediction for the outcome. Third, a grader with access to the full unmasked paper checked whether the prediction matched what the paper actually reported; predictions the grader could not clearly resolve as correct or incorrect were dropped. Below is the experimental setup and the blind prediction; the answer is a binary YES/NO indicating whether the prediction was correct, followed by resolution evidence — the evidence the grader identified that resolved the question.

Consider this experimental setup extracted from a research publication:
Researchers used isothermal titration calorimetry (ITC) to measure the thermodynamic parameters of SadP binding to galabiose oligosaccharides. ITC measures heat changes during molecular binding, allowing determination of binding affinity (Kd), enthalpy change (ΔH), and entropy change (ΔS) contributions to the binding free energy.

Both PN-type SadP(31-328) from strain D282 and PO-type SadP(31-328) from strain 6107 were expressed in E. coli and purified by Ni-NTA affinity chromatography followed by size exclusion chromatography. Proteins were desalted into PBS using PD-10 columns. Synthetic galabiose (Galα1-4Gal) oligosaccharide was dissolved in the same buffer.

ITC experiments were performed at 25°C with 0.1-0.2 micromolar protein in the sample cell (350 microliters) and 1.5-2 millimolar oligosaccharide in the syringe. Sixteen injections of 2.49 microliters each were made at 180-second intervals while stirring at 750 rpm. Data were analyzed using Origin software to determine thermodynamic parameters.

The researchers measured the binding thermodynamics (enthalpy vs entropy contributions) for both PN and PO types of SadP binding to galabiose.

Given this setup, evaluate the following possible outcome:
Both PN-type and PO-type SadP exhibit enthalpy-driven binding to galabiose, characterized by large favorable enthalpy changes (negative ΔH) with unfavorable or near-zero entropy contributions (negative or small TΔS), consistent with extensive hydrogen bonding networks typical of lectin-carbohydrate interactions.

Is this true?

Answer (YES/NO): YES